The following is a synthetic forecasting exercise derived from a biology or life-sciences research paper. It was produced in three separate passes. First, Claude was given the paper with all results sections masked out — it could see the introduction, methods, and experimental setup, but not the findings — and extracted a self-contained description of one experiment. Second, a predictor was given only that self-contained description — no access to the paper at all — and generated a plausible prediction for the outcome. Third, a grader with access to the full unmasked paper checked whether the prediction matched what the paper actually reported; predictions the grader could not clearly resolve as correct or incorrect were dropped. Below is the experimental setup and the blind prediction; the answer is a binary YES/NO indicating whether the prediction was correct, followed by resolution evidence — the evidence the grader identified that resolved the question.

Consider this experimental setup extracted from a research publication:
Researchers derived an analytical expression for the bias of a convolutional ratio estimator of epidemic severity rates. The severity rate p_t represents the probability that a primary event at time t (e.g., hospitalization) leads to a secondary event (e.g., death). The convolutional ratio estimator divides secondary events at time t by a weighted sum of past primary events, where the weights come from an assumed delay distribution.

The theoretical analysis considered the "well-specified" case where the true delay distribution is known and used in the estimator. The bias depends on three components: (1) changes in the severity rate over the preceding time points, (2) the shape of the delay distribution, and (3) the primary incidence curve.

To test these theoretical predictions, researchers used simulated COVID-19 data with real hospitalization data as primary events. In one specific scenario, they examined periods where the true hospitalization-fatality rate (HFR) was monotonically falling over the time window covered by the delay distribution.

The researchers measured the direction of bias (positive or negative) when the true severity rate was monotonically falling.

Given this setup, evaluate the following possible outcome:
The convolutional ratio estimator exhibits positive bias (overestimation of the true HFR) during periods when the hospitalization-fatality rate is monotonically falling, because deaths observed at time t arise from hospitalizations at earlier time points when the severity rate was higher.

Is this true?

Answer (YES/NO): YES